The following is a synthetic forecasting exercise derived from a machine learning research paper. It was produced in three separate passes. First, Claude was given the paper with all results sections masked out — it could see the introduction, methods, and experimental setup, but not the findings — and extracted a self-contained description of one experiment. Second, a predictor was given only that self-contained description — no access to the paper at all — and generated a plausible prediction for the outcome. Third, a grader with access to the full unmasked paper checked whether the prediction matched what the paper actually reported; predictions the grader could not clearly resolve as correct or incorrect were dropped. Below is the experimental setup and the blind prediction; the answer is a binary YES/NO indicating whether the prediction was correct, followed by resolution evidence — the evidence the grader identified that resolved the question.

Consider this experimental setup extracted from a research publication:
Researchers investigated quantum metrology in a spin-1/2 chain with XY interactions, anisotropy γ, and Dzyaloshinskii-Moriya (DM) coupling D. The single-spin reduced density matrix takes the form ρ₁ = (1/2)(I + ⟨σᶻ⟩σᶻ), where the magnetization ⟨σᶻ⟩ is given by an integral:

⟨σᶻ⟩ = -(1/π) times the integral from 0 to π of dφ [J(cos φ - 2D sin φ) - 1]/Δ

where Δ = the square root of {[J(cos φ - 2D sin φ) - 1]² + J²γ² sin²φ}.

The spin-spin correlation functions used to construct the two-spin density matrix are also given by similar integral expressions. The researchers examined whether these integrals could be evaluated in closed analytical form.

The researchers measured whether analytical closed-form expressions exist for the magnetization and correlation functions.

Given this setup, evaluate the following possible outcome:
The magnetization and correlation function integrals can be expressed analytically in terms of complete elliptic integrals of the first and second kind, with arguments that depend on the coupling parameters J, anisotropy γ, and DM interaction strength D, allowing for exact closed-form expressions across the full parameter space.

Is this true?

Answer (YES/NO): NO